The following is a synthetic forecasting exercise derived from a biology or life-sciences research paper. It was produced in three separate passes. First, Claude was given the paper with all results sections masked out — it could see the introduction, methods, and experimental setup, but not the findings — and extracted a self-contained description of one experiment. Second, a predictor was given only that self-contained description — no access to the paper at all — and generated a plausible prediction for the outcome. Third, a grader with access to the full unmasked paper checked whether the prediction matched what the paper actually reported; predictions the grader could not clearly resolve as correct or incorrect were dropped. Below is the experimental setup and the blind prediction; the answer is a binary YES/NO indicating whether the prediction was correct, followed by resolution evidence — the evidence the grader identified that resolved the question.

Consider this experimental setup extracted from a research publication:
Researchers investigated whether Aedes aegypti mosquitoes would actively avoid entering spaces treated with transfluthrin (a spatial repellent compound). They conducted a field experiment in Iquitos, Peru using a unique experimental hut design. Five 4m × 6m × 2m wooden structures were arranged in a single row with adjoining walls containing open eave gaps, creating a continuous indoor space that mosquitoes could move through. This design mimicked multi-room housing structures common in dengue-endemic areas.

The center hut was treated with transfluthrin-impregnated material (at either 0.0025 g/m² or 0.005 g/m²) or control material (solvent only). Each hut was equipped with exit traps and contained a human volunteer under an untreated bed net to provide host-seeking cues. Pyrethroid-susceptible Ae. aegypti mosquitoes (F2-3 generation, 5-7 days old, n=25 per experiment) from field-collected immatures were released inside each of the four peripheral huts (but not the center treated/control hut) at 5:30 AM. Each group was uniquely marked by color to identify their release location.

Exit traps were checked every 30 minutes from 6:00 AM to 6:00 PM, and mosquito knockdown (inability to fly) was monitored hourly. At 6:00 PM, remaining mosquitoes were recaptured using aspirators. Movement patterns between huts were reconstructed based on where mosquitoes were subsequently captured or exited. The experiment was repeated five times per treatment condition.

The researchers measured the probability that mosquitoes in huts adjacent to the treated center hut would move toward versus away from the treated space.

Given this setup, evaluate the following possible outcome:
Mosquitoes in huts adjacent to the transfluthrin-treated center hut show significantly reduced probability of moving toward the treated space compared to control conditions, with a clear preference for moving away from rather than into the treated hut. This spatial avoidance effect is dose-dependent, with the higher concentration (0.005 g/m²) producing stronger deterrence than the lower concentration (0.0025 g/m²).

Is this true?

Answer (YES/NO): NO